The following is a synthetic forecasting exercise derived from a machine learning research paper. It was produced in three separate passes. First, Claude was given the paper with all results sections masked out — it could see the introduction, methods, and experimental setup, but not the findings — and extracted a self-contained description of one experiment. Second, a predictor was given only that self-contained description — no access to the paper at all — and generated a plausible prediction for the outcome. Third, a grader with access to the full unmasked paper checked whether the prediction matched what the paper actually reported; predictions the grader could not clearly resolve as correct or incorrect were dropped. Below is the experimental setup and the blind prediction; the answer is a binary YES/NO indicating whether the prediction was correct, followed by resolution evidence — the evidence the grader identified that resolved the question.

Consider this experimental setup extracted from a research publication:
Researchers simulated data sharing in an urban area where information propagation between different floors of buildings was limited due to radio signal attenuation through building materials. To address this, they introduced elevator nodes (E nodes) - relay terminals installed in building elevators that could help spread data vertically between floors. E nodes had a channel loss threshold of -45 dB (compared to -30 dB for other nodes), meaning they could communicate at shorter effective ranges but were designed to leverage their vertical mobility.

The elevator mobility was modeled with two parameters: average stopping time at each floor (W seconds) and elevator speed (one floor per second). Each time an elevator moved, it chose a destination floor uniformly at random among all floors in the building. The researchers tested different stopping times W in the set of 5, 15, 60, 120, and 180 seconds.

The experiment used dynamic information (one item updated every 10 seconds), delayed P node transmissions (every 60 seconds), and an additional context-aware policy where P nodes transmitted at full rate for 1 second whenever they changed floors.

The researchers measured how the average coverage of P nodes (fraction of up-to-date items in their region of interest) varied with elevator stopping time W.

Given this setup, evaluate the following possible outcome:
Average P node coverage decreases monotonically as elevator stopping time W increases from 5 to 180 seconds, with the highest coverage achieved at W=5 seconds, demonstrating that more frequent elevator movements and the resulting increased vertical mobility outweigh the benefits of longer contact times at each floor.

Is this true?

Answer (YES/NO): YES